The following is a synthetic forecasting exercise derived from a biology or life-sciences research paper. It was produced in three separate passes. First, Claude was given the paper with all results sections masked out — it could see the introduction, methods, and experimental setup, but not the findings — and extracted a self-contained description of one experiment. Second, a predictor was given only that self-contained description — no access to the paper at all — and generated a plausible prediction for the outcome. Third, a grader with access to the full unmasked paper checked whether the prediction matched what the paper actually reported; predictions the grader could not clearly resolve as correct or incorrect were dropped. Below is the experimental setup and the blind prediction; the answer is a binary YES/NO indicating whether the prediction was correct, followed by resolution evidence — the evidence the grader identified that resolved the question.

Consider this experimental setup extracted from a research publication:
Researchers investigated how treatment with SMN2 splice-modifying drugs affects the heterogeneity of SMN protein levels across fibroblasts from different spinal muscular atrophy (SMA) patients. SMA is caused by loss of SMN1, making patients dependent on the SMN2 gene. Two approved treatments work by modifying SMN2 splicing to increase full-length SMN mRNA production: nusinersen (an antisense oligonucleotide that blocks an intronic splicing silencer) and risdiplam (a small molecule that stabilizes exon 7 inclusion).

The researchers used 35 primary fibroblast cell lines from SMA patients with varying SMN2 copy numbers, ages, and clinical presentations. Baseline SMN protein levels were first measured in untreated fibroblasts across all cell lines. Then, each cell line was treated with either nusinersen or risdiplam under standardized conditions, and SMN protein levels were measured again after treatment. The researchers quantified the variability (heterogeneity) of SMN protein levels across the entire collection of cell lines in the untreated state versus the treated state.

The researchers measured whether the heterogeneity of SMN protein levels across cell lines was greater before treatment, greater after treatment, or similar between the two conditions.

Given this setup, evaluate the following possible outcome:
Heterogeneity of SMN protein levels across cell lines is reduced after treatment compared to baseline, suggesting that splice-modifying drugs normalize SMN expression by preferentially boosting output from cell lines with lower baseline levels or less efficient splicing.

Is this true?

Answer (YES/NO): NO